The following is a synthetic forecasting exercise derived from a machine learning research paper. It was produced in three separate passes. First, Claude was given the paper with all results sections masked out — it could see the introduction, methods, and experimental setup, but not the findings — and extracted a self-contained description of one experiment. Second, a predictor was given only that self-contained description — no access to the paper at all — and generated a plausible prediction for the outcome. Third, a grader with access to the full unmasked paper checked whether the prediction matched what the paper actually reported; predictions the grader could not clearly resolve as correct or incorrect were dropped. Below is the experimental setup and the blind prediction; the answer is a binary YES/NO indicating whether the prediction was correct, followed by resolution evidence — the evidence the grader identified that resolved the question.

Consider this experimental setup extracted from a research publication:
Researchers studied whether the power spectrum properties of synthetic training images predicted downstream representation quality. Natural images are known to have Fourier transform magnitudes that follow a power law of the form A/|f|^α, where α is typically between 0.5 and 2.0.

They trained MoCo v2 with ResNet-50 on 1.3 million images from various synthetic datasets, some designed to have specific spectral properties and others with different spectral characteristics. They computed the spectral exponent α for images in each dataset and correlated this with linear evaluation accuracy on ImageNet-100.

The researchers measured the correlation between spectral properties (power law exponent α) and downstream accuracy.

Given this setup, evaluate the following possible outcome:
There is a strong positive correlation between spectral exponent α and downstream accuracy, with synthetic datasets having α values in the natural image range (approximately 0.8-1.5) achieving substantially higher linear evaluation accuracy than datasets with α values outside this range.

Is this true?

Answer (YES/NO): NO